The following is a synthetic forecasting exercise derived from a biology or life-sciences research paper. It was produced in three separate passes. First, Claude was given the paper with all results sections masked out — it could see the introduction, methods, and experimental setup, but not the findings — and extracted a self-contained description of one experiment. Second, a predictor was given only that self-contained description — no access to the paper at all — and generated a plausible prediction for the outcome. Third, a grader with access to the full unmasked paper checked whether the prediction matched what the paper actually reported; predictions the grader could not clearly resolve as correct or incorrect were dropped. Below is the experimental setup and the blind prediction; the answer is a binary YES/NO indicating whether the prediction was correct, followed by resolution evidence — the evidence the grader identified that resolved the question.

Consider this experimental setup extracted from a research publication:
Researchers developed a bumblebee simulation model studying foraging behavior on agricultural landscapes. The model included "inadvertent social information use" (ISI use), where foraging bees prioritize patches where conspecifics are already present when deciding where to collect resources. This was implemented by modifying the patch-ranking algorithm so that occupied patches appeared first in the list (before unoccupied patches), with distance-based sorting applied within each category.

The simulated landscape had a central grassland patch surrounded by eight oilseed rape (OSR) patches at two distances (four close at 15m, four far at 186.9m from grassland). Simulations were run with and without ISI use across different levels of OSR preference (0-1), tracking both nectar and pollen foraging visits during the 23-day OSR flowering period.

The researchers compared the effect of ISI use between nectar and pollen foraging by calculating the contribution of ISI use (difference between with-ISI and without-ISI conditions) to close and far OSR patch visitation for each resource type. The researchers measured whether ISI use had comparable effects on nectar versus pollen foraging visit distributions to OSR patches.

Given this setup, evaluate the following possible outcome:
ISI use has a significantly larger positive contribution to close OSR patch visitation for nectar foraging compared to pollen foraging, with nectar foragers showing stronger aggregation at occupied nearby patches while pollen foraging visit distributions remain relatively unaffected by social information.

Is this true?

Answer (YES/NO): YES